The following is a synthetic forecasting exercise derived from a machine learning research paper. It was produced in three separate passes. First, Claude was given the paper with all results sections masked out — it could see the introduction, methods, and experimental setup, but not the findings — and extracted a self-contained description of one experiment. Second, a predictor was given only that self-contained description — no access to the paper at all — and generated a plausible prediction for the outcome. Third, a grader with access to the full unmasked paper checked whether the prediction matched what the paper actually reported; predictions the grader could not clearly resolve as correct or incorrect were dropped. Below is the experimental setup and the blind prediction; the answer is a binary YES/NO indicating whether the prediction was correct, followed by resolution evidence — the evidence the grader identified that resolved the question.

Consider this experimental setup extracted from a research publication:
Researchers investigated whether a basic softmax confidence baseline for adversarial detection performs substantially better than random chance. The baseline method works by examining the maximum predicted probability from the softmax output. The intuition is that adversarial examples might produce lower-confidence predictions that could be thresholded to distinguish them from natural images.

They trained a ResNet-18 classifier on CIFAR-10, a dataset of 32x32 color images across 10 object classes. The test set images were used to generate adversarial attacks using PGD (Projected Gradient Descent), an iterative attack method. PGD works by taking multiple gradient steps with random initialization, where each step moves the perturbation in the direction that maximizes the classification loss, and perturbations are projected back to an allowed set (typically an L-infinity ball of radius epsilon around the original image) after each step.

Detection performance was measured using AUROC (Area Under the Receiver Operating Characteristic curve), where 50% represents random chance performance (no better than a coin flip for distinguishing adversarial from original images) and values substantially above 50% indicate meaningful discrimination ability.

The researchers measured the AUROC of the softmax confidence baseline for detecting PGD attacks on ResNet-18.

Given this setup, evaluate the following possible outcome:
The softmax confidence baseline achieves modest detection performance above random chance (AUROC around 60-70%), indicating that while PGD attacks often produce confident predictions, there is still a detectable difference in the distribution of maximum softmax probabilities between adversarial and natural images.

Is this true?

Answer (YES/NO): NO